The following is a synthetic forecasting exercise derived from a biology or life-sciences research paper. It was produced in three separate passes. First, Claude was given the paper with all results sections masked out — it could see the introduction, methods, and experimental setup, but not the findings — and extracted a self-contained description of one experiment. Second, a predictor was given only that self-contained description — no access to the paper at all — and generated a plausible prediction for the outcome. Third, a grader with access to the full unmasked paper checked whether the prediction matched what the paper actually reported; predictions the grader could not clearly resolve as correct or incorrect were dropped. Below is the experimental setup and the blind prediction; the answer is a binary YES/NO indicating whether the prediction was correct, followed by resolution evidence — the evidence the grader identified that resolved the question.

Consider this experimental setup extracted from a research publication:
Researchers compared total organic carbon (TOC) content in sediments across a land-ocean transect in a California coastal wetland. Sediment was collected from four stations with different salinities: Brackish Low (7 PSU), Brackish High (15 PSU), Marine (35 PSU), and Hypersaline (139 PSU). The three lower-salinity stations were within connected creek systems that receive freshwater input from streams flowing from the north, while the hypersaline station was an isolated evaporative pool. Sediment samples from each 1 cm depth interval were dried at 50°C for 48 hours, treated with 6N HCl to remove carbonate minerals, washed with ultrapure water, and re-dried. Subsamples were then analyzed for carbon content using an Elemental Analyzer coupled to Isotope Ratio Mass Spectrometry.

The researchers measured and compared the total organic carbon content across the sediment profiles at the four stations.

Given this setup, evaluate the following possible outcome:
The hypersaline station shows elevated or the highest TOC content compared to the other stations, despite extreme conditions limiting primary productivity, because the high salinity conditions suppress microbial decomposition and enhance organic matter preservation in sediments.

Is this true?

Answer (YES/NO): NO